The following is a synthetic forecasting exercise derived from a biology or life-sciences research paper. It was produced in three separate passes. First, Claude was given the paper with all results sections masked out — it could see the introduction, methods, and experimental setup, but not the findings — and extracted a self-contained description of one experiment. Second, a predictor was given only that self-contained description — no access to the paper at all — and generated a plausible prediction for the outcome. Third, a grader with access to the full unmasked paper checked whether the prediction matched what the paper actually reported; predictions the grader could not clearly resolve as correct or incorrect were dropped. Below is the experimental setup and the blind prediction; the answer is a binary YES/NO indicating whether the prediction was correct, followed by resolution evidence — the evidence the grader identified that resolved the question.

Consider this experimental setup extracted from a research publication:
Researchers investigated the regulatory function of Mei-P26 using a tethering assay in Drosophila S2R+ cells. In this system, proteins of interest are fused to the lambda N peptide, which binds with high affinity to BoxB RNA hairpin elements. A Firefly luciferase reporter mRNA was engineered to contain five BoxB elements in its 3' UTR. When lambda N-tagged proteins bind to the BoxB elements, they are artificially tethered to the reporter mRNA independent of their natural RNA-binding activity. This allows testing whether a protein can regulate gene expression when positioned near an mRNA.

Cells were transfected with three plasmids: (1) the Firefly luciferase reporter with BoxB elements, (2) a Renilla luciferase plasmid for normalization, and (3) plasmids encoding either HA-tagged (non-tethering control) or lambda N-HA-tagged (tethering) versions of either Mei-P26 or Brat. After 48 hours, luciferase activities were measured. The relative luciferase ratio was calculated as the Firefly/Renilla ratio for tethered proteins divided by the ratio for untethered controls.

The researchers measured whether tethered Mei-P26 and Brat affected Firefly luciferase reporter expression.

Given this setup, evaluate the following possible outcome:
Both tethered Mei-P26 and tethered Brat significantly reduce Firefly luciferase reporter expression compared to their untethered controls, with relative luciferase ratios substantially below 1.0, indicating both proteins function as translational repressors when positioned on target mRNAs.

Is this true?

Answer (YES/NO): NO